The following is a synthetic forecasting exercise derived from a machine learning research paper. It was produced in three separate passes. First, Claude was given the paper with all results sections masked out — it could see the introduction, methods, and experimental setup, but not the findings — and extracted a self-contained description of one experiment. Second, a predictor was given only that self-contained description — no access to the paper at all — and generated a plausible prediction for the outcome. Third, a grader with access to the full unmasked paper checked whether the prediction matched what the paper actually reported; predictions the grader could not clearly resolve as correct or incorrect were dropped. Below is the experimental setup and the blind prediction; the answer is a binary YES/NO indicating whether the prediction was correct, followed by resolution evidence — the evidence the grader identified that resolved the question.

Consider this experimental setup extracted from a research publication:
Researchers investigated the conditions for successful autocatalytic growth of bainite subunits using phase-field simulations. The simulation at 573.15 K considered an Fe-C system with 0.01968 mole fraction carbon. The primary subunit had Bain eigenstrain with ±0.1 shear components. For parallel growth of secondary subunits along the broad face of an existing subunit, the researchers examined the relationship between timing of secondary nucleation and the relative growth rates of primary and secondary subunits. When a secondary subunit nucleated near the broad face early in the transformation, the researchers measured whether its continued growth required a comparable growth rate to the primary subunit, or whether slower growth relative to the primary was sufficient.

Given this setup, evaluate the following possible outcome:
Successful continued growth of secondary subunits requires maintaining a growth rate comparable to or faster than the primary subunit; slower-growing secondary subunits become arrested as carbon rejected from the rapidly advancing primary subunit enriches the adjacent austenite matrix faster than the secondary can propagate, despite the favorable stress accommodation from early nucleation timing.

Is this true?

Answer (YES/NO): NO